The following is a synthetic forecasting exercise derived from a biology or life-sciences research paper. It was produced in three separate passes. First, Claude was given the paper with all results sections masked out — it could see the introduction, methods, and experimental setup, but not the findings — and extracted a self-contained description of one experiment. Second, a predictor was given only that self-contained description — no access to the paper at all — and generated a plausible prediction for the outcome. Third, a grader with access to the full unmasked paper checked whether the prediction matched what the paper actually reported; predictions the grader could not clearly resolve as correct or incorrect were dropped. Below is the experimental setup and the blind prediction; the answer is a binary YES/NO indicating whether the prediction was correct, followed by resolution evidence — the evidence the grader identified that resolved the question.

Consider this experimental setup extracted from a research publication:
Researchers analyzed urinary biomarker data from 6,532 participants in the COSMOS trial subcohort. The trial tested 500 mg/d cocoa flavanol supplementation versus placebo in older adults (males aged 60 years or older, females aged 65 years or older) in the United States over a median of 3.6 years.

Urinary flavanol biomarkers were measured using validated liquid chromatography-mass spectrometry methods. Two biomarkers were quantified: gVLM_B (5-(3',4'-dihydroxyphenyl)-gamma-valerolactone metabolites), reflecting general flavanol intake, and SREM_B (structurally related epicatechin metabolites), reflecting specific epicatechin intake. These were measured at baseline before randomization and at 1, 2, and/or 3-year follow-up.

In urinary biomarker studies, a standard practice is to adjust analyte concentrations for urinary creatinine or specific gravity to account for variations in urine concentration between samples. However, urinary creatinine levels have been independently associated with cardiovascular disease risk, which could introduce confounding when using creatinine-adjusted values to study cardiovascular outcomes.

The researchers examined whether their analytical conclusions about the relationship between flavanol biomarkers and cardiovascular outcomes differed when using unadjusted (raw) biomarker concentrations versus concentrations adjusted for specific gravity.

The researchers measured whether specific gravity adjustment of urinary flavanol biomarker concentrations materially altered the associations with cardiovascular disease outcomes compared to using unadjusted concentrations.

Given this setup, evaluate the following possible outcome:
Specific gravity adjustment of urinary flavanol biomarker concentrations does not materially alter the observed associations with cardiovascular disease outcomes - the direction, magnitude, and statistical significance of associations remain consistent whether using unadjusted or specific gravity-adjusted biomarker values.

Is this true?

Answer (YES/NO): YES